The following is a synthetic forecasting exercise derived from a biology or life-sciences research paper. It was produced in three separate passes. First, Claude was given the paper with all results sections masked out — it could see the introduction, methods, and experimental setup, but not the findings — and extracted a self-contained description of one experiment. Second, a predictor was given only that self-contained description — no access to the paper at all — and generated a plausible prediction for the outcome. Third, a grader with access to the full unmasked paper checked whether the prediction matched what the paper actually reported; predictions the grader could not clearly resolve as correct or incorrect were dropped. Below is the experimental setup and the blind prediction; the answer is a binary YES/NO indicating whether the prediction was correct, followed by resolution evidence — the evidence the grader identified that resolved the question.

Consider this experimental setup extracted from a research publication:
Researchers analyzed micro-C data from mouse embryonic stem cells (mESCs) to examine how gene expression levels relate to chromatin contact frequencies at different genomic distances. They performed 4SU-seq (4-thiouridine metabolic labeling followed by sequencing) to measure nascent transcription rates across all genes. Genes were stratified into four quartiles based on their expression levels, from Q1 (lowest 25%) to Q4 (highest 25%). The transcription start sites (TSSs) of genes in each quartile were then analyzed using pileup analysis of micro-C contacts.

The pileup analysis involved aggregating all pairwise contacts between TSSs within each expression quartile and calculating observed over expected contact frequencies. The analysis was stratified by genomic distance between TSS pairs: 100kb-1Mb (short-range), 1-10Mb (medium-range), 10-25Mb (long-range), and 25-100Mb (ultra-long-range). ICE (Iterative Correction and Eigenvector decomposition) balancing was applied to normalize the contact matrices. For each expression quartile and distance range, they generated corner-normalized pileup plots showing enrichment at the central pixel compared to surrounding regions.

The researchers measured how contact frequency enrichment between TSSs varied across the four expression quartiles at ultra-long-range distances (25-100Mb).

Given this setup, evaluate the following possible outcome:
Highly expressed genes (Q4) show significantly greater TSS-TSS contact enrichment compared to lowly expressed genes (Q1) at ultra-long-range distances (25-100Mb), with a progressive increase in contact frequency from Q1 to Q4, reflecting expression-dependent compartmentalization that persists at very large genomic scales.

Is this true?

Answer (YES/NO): YES